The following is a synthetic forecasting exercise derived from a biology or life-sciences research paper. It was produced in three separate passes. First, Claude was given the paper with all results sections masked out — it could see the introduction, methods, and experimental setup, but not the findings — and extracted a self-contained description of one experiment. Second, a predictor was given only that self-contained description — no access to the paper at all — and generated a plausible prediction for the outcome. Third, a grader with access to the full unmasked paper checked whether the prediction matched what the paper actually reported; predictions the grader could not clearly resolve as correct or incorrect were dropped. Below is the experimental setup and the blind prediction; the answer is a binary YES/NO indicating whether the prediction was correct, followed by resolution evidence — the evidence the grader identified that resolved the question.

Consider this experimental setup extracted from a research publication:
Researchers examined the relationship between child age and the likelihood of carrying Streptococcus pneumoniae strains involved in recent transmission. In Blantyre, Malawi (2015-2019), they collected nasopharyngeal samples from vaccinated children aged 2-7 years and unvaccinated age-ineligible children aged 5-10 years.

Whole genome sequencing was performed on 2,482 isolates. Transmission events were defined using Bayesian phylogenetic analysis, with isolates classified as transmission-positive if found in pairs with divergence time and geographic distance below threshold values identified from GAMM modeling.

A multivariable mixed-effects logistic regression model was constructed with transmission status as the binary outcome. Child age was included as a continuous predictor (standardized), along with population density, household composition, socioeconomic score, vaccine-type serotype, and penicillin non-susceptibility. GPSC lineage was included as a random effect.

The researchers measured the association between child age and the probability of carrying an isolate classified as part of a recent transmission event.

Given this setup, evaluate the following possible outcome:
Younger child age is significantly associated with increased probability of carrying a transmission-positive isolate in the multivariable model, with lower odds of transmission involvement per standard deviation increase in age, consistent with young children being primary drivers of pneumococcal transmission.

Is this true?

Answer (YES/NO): YES